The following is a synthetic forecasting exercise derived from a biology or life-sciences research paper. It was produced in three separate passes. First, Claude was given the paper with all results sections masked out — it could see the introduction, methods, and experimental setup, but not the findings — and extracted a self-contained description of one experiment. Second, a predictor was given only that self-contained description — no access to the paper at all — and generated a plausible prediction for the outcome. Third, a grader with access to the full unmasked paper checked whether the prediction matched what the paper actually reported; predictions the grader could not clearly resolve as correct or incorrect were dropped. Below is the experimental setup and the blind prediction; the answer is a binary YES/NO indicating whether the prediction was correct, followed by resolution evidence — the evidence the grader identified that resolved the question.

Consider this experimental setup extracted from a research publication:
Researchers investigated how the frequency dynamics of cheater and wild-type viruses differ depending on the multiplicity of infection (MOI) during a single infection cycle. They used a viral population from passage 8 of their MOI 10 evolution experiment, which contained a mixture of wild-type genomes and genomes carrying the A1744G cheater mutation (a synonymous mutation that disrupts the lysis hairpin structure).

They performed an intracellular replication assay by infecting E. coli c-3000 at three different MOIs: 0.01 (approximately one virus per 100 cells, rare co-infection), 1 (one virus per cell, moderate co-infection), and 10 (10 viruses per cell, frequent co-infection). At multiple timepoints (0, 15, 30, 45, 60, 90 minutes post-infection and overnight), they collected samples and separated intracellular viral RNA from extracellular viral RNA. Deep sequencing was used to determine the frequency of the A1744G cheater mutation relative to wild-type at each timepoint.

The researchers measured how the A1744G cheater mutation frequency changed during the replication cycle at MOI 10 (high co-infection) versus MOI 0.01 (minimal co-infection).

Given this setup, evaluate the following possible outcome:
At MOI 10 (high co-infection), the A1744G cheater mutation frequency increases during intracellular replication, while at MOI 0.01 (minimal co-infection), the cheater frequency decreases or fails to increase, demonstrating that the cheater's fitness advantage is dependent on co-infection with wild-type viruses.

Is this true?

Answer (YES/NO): YES